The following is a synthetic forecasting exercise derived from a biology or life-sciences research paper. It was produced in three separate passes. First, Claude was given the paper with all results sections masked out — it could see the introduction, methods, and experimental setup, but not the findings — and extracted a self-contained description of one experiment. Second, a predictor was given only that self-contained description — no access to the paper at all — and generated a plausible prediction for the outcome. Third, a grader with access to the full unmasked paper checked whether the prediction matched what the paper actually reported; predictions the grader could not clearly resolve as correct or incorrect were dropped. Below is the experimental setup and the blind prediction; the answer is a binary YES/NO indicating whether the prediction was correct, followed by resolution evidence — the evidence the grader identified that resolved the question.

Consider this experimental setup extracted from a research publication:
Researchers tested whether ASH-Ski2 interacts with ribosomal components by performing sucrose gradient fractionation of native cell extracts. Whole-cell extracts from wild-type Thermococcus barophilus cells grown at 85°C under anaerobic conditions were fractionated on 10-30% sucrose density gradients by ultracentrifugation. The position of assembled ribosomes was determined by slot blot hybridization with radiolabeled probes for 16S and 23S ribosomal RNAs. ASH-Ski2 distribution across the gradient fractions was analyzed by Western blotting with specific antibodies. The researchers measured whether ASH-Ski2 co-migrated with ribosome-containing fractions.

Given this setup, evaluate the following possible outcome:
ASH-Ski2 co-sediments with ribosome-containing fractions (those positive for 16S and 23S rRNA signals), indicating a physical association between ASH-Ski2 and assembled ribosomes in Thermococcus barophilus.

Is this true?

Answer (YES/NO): YES